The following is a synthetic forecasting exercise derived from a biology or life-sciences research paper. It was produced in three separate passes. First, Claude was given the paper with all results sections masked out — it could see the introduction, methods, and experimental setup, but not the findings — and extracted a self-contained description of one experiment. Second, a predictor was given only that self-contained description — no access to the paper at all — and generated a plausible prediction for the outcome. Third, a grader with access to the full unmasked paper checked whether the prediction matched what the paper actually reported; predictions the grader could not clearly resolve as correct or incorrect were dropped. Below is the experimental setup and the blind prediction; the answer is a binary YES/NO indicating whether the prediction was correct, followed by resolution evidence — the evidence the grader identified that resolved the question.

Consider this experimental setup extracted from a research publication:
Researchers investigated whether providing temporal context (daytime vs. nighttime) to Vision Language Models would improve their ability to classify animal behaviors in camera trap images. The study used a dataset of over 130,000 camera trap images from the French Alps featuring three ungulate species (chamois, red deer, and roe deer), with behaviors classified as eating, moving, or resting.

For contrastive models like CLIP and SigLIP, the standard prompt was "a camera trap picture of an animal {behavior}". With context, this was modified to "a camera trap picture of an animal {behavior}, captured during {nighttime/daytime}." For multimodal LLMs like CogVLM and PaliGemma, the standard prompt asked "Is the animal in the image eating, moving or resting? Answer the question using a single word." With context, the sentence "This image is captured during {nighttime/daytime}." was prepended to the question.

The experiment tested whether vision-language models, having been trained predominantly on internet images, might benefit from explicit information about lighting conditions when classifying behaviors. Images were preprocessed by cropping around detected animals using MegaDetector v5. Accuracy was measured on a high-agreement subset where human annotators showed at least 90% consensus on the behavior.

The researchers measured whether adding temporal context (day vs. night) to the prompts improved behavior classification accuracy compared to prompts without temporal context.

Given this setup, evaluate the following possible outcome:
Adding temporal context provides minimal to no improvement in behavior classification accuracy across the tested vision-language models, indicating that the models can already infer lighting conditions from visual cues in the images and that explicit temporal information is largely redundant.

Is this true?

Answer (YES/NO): NO